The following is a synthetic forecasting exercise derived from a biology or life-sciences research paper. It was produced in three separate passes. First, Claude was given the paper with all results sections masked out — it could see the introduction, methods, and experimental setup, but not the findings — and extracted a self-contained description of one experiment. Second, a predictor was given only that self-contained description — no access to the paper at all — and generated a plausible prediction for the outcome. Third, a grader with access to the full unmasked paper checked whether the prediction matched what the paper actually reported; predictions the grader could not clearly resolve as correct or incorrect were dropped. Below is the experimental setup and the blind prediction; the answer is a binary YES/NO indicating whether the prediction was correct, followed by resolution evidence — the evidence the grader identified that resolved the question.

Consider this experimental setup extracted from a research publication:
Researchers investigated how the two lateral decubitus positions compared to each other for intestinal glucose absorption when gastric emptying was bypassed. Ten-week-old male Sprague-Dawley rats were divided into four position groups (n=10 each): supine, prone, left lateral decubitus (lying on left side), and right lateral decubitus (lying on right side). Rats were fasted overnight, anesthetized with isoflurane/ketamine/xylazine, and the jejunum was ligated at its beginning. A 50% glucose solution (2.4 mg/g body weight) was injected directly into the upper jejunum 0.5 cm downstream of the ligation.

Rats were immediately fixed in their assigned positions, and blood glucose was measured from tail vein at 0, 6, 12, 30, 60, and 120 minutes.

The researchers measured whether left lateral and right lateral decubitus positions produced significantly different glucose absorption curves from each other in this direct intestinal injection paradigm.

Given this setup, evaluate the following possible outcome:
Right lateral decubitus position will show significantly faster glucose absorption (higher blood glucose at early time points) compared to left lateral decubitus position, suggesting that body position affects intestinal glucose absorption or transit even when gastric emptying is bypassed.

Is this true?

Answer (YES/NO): NO